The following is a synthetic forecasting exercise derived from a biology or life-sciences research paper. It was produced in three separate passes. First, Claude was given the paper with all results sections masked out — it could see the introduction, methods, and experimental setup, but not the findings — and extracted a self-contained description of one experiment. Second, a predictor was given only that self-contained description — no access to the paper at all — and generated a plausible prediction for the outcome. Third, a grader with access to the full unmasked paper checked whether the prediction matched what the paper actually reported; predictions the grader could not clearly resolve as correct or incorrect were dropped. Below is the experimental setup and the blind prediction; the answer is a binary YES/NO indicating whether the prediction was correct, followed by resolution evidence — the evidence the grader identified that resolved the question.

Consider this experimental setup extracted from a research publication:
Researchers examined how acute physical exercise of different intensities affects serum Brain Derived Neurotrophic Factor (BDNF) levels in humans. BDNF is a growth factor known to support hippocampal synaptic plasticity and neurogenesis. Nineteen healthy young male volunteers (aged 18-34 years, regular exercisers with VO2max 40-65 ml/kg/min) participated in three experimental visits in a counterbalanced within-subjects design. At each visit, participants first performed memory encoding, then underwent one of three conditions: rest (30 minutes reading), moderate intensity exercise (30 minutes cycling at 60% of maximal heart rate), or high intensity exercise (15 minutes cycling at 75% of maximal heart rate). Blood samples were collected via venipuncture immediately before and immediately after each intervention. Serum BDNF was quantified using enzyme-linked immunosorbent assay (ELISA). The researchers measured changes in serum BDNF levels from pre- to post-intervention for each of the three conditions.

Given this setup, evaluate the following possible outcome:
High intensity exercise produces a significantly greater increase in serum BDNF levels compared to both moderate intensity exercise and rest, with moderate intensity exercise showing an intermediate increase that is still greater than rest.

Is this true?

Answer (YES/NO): YES